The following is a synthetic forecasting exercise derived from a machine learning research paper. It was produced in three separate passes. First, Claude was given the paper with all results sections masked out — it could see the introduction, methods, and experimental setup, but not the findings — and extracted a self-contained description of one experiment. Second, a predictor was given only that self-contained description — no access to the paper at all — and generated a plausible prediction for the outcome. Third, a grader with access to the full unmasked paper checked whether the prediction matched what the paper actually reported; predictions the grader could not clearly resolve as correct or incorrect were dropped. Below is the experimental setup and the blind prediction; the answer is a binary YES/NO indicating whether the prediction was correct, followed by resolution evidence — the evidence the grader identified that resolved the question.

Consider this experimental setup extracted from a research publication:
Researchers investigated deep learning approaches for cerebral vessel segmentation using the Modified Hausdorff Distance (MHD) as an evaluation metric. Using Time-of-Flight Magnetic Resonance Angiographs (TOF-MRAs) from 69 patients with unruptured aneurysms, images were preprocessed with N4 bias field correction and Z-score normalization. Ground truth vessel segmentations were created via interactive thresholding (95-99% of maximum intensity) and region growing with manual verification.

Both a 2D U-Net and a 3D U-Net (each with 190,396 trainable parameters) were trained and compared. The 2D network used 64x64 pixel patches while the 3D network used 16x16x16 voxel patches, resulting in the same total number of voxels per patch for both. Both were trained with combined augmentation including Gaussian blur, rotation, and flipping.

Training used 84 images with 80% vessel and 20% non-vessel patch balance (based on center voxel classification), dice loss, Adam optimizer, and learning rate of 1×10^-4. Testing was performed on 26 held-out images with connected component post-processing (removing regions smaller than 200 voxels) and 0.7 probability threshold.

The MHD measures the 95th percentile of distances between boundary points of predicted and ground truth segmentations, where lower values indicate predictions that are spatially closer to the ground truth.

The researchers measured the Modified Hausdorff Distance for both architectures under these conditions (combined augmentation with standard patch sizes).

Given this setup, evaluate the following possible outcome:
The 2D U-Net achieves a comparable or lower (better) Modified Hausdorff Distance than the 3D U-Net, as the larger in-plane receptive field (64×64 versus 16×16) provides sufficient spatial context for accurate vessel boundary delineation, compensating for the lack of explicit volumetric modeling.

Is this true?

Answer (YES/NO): YES